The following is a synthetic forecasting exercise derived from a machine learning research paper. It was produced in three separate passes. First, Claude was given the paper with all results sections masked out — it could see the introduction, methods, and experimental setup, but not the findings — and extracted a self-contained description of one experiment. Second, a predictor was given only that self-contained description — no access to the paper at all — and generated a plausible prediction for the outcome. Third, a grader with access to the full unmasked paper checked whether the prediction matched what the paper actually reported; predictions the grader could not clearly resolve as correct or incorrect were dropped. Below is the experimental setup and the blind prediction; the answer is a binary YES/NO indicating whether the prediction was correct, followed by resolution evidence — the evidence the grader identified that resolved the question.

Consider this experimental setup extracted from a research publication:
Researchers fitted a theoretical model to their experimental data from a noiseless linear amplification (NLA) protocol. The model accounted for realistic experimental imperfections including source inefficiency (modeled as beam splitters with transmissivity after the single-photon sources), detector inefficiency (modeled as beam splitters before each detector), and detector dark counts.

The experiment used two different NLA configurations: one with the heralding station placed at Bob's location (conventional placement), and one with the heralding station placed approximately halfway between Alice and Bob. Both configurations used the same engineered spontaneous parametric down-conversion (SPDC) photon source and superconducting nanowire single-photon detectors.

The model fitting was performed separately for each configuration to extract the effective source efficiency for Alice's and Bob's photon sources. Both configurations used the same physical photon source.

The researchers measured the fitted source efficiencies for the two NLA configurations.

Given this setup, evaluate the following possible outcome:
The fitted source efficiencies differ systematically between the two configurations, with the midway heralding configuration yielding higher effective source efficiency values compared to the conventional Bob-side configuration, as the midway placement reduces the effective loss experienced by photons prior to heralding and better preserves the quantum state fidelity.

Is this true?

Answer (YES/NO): YES